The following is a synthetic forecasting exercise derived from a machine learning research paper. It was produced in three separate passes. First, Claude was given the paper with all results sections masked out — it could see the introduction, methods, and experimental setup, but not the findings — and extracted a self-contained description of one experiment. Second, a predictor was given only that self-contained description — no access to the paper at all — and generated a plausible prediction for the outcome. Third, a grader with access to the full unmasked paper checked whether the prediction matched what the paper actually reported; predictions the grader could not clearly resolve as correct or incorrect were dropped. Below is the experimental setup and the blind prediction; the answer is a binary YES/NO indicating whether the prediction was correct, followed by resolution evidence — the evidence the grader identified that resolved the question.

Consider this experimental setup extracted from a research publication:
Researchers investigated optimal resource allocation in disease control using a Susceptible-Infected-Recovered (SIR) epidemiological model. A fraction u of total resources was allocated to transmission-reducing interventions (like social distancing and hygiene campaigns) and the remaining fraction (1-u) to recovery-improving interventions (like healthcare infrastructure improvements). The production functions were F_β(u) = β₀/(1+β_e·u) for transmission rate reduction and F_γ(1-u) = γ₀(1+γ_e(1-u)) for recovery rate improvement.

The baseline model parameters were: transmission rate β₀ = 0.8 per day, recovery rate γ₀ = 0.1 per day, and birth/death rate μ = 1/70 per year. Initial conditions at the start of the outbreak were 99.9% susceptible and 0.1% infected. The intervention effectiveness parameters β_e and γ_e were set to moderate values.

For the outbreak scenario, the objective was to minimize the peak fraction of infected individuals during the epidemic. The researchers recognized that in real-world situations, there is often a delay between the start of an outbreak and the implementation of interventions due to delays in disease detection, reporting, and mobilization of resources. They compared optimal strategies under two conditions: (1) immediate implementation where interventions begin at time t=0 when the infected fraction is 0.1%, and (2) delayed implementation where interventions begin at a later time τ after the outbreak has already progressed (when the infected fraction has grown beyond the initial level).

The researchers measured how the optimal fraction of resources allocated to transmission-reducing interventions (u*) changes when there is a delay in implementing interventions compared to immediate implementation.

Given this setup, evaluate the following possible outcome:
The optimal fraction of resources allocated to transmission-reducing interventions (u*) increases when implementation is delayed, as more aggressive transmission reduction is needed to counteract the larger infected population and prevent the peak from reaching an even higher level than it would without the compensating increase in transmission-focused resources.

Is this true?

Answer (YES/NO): NO